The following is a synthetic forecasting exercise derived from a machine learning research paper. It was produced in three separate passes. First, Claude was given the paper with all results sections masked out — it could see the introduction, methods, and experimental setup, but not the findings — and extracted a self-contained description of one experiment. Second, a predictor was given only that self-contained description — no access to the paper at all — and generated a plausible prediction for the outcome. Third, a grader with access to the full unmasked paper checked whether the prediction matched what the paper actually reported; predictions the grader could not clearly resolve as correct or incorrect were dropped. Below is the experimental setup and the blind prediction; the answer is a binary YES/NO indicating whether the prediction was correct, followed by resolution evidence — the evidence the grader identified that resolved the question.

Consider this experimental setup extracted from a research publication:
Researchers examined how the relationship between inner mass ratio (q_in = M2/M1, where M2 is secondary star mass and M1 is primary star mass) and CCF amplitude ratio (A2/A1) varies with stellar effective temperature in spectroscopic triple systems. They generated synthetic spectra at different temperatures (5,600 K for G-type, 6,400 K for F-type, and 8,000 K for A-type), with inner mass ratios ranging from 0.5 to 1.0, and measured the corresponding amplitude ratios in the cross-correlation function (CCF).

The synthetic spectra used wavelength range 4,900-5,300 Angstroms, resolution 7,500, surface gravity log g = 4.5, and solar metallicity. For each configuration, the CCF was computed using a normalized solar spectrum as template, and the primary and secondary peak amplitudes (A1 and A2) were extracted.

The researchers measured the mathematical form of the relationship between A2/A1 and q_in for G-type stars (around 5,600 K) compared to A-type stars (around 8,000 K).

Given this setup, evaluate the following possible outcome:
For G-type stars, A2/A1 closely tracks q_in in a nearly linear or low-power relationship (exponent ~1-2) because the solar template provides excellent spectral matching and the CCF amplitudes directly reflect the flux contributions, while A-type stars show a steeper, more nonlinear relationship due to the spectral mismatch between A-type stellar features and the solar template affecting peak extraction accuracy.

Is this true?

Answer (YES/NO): NO